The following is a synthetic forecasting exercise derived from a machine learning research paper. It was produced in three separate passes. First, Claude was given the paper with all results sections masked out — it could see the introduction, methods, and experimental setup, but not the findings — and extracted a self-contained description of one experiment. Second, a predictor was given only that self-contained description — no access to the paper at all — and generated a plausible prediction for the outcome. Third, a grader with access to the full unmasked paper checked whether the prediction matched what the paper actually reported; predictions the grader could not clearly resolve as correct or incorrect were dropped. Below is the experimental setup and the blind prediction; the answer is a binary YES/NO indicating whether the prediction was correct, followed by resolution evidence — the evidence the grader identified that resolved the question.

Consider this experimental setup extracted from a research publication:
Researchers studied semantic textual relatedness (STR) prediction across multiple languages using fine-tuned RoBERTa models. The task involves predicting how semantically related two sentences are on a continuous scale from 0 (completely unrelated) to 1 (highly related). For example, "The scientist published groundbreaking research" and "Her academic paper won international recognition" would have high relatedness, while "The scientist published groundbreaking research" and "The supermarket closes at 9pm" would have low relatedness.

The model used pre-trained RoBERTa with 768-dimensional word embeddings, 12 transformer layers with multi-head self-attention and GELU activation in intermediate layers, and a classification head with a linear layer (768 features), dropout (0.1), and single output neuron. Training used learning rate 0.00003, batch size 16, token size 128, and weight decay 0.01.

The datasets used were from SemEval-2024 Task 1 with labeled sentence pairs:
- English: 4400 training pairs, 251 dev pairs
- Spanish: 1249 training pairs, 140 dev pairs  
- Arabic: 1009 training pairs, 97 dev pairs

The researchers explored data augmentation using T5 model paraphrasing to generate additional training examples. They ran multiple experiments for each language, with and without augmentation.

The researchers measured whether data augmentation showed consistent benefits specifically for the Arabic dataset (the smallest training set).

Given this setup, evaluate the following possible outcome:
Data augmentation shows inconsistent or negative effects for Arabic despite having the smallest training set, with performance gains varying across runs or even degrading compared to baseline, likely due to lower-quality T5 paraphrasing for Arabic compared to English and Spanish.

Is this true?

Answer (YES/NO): YES